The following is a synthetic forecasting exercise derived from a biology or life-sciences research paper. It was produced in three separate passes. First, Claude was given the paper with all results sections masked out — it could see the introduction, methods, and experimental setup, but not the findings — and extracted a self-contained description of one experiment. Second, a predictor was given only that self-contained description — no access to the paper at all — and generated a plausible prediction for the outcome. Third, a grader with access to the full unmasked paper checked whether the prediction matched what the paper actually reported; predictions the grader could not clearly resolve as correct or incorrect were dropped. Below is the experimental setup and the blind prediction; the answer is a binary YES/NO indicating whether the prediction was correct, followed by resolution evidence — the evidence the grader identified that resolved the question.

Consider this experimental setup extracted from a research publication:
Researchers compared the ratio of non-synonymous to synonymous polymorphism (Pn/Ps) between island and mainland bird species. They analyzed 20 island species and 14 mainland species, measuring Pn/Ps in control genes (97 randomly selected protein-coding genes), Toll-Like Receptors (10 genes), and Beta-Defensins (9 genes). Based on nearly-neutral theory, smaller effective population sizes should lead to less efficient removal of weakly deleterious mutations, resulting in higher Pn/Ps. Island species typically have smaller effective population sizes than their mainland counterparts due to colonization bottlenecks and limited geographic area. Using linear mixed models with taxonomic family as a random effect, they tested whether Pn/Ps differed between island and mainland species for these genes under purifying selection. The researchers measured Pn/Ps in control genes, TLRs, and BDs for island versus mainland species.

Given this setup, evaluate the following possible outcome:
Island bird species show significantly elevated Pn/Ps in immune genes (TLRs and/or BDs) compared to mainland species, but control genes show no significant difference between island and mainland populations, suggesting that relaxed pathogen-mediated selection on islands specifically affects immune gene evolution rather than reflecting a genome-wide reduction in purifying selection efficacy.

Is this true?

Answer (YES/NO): NO